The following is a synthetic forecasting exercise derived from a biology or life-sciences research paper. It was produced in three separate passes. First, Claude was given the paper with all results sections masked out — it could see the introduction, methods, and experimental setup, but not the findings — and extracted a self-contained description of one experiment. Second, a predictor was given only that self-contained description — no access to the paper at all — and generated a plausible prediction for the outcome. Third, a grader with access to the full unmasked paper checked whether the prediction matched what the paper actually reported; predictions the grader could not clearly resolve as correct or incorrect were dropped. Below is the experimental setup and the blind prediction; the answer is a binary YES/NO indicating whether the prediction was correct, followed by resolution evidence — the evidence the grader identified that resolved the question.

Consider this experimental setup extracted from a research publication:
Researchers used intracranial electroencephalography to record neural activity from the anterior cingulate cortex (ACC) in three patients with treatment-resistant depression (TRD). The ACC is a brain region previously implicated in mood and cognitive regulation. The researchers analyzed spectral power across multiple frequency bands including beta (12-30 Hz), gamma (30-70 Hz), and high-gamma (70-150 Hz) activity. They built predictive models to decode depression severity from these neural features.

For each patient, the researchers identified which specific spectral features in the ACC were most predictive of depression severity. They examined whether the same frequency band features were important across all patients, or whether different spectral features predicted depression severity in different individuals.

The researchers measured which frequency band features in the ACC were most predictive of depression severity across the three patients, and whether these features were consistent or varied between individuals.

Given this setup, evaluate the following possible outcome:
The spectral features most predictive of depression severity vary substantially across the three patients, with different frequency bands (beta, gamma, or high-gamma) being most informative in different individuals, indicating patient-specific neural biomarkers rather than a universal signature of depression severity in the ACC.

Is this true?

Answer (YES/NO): YES